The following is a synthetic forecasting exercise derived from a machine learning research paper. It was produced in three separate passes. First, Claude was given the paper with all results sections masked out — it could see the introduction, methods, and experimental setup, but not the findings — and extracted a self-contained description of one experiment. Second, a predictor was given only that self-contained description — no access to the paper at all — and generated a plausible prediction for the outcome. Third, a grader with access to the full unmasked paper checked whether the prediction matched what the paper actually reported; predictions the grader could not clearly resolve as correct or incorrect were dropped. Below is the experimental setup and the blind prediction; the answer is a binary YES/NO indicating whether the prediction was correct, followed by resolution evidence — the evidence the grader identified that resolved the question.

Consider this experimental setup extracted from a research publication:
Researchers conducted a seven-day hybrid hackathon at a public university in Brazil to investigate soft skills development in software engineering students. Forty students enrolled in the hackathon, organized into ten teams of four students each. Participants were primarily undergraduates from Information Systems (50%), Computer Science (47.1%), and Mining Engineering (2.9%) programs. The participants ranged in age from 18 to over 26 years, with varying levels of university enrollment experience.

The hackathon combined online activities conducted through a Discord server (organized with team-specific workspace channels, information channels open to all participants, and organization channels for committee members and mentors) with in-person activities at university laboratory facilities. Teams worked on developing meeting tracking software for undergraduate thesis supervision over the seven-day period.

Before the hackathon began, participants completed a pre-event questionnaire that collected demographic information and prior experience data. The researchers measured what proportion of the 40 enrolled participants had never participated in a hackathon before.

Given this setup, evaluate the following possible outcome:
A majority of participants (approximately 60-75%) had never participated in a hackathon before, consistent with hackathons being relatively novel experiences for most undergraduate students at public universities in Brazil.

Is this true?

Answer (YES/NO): NO